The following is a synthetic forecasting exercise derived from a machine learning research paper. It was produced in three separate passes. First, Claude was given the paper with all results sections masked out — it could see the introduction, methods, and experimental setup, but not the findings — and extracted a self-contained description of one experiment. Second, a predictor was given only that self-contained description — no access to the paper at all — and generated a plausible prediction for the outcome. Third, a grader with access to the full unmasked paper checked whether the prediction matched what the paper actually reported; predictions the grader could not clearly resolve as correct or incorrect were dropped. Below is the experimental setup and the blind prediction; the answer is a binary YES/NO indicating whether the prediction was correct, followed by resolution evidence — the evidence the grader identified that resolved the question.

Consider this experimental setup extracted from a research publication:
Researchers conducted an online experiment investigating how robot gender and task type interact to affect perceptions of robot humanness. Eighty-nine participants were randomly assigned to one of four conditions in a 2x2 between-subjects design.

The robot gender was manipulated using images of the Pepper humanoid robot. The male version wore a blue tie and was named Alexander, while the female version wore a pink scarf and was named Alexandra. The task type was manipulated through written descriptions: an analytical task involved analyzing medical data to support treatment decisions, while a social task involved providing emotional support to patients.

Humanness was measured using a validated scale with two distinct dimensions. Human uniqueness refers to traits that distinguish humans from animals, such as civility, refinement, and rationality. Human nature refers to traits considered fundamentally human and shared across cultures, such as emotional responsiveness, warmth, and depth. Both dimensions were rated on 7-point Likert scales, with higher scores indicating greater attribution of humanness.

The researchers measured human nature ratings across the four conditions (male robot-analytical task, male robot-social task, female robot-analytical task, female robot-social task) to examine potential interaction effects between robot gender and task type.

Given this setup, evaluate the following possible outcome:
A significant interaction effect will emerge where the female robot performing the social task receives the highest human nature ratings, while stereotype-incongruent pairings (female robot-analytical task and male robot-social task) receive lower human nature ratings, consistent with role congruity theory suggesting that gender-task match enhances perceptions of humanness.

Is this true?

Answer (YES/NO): NO